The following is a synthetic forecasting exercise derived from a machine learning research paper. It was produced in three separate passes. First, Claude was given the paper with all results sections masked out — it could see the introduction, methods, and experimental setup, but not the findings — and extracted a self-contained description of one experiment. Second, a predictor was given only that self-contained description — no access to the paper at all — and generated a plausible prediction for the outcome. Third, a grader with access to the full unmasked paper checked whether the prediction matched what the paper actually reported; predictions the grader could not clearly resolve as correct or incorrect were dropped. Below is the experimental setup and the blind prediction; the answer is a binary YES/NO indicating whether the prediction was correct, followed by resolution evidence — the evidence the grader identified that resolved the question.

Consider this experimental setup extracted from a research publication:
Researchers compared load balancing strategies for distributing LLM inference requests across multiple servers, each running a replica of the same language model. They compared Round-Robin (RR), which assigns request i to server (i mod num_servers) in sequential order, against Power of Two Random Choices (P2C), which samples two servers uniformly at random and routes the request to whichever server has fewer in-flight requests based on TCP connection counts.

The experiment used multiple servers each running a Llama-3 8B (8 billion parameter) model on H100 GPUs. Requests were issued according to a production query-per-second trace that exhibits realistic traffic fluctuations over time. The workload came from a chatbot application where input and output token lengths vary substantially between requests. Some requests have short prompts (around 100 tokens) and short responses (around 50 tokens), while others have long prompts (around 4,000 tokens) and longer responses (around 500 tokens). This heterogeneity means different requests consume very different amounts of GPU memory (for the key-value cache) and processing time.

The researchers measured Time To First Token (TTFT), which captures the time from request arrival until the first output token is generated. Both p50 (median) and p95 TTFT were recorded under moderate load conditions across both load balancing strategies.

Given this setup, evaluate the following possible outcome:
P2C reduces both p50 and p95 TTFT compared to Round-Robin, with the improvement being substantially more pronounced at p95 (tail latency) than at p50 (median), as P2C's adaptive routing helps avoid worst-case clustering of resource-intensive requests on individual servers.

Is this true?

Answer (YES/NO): NO